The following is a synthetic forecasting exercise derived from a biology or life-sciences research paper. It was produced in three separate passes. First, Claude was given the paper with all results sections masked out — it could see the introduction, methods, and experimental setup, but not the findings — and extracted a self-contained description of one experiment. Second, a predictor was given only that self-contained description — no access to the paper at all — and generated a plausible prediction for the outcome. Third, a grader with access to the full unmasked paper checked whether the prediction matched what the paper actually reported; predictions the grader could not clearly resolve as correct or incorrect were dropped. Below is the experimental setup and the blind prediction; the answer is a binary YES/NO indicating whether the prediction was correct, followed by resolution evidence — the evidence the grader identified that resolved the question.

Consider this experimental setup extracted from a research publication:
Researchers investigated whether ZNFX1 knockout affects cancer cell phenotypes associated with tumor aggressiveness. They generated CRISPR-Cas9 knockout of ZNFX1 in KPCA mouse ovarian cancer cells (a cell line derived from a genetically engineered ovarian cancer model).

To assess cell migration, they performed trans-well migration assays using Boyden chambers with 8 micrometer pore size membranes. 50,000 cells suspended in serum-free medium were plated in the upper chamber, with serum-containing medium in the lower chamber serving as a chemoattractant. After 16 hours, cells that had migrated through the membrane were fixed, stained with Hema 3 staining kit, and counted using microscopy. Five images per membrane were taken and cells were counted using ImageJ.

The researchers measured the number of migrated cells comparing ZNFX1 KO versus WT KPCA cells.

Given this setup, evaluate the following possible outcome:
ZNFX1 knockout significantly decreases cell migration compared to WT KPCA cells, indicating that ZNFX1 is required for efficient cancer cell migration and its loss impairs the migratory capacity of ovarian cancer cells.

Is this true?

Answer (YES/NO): NO